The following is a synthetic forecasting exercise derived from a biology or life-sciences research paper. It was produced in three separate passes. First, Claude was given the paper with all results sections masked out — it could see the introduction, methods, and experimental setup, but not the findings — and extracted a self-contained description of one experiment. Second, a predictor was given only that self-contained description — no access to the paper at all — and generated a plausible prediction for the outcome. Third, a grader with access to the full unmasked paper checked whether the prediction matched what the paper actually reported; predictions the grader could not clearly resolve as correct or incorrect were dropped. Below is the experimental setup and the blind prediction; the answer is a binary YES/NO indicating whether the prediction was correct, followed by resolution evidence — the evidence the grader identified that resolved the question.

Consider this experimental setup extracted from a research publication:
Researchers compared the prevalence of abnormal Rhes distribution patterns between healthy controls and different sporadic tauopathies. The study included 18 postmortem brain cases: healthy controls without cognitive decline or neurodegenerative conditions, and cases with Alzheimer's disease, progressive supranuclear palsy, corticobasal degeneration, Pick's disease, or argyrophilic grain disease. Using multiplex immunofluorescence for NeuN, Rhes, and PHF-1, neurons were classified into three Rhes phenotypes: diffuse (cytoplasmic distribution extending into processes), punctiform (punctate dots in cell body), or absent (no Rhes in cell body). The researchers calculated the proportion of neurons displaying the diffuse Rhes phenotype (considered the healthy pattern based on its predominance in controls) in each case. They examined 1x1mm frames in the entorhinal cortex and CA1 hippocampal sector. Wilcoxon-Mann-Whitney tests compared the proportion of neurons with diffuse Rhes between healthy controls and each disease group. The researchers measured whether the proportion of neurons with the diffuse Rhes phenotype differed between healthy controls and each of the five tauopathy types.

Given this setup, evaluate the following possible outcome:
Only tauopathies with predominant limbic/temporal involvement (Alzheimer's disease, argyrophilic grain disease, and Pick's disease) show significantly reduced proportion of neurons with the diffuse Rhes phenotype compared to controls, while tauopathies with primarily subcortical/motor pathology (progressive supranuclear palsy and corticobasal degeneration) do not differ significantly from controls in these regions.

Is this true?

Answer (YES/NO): NO